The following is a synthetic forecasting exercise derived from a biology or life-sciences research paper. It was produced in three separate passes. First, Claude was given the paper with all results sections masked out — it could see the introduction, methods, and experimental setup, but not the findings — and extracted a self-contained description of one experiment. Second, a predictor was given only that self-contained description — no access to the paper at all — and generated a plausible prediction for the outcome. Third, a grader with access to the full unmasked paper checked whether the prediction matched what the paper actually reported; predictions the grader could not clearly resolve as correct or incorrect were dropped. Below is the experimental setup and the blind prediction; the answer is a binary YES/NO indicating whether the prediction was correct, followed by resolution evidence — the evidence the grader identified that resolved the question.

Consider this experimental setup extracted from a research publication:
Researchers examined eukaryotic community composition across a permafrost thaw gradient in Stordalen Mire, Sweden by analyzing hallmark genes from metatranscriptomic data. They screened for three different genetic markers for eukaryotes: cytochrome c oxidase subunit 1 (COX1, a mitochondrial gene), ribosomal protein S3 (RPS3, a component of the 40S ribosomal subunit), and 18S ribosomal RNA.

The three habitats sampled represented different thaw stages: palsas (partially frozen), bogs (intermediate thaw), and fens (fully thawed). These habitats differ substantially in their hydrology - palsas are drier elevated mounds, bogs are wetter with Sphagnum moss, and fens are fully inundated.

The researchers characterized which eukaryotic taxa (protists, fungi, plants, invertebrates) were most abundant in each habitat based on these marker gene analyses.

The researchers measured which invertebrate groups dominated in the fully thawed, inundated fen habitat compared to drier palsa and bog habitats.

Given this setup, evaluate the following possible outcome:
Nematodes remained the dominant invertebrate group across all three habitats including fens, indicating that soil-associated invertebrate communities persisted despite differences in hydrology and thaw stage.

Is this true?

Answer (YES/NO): NO